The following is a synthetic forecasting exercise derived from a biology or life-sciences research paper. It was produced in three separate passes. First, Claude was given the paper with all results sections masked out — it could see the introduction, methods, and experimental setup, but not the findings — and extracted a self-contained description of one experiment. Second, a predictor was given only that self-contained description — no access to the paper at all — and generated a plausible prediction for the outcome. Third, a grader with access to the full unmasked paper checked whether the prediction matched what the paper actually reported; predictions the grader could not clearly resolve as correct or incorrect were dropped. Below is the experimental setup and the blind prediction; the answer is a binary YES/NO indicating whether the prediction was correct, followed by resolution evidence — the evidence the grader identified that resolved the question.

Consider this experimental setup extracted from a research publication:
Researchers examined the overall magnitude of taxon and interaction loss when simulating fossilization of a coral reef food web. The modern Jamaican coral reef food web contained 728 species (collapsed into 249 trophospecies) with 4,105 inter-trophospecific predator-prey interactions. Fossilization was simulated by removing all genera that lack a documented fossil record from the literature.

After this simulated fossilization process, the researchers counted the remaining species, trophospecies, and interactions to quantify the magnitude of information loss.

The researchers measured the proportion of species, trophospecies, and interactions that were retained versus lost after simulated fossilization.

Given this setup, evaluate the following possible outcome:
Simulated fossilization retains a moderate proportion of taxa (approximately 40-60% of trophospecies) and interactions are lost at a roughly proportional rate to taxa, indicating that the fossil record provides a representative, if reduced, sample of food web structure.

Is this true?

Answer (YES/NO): NO